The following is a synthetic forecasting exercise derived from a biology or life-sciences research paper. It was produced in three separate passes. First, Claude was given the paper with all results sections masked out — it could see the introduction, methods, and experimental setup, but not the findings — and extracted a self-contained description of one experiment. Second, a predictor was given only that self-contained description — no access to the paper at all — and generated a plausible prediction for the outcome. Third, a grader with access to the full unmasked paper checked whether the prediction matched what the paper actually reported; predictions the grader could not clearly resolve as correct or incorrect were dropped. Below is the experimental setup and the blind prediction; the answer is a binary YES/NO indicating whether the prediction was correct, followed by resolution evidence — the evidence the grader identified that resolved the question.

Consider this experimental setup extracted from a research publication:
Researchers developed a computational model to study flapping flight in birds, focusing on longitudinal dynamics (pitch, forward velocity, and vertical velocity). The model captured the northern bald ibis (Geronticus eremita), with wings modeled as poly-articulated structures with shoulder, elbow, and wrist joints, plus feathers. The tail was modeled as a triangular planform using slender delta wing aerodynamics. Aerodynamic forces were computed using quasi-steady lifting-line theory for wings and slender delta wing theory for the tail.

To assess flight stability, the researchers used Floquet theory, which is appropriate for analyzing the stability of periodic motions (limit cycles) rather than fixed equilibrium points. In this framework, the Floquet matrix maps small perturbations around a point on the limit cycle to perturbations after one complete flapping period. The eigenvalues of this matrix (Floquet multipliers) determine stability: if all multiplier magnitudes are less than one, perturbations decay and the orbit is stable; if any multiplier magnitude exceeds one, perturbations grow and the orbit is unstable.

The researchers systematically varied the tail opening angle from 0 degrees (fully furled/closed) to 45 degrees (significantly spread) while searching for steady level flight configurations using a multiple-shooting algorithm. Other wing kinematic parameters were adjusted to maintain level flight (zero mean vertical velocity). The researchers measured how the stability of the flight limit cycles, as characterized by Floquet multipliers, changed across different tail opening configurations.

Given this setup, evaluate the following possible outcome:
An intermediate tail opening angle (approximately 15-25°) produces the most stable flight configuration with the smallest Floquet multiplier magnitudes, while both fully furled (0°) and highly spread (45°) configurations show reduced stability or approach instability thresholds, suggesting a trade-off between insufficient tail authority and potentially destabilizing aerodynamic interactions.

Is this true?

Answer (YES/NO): NO